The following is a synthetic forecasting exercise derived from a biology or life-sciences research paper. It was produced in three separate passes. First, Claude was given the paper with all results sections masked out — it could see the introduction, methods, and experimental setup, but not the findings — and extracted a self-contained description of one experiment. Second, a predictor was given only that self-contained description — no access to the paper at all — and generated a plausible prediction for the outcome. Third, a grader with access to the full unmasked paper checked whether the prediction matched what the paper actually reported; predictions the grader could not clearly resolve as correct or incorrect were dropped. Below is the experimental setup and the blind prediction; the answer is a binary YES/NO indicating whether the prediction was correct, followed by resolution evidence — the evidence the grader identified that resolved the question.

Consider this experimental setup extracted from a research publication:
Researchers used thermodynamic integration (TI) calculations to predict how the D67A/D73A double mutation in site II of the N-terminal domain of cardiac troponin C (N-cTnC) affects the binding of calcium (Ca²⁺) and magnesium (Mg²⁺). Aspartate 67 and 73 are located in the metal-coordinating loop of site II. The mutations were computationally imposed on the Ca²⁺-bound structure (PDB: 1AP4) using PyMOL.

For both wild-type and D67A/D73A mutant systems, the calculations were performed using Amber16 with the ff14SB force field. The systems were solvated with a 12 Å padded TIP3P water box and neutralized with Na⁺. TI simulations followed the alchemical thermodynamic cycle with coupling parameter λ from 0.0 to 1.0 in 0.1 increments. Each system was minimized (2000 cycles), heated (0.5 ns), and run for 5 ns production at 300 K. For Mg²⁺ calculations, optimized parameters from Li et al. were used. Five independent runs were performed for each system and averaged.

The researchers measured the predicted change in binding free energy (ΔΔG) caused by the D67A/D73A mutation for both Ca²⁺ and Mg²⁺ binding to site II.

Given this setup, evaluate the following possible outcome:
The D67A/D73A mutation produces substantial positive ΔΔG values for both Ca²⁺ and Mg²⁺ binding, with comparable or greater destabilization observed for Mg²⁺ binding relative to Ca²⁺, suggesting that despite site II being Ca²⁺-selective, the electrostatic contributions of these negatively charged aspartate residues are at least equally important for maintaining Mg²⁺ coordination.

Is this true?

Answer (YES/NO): NO